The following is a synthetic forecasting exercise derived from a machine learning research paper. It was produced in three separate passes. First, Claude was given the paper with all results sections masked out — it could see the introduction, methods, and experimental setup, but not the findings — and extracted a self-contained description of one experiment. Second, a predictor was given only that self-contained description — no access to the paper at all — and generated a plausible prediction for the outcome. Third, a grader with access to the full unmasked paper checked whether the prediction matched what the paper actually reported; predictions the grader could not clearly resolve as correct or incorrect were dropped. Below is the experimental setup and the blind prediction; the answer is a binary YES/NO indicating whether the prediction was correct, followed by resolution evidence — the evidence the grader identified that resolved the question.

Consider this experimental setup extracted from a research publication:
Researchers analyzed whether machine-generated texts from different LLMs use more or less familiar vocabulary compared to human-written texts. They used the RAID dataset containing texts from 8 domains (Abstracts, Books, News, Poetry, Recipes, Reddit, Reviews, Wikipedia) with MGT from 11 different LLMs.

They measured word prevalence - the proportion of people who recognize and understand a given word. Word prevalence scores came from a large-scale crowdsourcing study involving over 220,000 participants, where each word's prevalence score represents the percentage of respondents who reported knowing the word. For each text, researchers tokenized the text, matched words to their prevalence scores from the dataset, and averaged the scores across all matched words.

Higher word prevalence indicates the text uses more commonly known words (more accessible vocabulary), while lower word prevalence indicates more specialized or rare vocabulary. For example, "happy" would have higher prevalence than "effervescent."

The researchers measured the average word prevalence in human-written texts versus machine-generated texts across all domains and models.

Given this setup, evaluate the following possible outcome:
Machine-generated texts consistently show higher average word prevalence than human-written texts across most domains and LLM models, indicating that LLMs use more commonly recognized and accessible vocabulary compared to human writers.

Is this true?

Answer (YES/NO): YES